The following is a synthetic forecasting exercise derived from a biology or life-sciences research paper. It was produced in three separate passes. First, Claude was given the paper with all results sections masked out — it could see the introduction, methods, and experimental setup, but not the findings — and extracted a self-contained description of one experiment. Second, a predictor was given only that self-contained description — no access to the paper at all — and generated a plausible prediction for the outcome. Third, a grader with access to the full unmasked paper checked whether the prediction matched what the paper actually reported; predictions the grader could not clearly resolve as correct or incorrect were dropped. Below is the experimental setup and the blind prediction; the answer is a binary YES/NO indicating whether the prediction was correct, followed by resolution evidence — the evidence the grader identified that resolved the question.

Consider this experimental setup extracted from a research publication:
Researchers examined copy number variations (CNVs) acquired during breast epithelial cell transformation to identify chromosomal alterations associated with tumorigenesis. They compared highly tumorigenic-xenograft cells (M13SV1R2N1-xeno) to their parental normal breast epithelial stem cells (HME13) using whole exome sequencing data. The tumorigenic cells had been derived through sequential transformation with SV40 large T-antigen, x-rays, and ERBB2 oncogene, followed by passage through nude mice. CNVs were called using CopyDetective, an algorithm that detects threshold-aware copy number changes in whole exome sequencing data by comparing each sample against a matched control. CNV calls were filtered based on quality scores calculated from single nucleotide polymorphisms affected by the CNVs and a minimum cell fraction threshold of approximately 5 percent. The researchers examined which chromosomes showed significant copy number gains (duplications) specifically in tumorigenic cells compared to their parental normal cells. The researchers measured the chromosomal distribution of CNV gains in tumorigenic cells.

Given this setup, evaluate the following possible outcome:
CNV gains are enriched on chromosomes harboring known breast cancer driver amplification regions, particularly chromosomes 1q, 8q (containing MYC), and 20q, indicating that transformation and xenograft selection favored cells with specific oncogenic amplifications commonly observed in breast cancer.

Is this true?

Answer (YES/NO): NO